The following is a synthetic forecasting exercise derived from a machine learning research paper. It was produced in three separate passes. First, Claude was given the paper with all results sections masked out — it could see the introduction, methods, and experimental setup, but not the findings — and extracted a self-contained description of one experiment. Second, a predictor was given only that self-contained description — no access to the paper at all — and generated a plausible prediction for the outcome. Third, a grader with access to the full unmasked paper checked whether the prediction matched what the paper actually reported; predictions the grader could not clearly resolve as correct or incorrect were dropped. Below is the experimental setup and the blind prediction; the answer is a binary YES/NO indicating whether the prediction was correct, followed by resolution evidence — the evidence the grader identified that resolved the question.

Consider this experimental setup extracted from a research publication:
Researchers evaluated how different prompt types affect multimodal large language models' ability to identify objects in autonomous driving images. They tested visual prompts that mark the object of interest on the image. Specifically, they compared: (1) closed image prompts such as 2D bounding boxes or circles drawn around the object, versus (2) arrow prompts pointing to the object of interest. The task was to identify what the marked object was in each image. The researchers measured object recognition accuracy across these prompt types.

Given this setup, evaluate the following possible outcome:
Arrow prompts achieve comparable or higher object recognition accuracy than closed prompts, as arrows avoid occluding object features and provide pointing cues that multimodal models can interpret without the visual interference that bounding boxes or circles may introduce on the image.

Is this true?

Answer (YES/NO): NO